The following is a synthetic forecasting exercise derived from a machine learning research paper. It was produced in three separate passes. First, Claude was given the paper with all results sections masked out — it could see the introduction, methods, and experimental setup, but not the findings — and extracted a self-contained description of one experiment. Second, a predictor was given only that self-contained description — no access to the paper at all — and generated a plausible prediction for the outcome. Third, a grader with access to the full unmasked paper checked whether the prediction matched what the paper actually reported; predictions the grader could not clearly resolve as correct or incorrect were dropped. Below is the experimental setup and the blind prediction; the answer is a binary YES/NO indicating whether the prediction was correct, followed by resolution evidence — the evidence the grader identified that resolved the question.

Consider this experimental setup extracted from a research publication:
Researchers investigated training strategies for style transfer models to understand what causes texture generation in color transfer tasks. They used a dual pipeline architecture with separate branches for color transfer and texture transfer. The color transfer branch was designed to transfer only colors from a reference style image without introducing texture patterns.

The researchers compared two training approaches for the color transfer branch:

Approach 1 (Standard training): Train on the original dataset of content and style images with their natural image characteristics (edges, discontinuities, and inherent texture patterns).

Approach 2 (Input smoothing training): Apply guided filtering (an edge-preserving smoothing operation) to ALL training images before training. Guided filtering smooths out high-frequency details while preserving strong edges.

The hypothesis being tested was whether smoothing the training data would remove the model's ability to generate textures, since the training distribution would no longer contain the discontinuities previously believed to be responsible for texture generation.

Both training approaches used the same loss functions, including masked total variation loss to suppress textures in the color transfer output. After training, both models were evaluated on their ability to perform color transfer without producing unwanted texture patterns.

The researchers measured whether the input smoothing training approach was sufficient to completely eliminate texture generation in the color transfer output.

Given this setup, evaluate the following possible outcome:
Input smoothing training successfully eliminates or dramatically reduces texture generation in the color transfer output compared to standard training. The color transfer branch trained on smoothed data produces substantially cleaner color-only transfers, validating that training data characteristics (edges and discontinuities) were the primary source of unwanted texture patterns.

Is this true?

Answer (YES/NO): NO